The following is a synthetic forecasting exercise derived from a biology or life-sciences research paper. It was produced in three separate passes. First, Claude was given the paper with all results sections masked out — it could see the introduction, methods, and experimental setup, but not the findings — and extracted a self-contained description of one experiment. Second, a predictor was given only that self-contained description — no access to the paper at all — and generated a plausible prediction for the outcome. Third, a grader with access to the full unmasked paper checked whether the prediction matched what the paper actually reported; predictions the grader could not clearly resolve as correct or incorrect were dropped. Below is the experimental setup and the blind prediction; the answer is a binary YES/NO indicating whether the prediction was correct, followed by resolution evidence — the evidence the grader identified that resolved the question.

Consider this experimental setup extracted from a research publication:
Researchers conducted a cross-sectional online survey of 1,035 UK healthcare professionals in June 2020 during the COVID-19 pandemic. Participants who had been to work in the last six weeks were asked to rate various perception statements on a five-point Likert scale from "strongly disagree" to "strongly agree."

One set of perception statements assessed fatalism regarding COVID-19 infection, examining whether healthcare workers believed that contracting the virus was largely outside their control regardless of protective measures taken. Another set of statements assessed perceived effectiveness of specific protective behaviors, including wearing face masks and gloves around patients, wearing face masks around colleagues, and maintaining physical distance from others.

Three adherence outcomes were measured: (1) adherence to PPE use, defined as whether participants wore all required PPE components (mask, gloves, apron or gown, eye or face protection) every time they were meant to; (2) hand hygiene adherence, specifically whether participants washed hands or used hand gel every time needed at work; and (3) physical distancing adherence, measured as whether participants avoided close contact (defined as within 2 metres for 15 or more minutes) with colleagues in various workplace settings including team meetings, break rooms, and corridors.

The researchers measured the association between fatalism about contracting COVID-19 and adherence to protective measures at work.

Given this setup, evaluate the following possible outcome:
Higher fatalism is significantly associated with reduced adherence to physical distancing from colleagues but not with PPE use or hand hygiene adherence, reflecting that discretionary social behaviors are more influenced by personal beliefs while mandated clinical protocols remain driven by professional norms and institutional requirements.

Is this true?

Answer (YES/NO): NO